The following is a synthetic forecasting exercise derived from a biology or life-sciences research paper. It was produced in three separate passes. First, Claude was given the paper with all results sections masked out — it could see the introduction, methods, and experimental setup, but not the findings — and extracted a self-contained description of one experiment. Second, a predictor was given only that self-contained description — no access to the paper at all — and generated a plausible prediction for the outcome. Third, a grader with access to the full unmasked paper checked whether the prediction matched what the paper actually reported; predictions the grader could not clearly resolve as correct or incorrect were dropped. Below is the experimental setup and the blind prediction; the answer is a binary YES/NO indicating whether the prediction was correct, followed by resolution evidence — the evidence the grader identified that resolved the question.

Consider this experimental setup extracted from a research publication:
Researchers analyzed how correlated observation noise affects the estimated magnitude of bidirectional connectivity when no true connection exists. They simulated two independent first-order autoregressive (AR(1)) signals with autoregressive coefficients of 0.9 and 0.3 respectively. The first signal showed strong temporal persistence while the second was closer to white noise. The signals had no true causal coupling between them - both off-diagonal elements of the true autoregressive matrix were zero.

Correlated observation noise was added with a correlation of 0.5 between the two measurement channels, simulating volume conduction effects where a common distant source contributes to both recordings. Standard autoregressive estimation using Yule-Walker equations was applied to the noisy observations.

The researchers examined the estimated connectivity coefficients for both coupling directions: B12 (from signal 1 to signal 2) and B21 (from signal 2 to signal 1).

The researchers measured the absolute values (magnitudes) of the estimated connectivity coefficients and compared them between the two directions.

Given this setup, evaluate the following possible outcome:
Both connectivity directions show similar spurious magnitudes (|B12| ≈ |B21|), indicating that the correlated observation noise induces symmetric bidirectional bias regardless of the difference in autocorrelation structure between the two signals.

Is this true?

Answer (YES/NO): NO